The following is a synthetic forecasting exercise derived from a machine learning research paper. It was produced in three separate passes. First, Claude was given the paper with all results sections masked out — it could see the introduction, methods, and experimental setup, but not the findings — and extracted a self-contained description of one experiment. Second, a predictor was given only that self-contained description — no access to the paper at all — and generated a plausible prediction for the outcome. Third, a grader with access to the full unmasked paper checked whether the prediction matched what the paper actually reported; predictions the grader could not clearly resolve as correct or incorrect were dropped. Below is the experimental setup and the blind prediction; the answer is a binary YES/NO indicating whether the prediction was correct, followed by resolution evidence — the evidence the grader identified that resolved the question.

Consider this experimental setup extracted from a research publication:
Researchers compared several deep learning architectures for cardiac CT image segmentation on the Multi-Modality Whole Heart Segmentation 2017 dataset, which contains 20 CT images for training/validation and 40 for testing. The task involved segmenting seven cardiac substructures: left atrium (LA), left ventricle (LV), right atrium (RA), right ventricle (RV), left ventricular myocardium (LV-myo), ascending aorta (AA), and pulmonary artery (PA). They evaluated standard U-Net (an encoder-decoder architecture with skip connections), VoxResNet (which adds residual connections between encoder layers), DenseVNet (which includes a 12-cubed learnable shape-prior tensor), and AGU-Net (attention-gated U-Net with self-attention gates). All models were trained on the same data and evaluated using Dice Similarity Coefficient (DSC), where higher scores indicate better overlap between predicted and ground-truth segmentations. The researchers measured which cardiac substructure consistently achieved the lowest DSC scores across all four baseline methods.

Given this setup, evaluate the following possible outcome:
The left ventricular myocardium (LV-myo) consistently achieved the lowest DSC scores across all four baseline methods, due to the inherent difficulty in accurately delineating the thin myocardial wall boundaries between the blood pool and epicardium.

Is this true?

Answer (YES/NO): NO